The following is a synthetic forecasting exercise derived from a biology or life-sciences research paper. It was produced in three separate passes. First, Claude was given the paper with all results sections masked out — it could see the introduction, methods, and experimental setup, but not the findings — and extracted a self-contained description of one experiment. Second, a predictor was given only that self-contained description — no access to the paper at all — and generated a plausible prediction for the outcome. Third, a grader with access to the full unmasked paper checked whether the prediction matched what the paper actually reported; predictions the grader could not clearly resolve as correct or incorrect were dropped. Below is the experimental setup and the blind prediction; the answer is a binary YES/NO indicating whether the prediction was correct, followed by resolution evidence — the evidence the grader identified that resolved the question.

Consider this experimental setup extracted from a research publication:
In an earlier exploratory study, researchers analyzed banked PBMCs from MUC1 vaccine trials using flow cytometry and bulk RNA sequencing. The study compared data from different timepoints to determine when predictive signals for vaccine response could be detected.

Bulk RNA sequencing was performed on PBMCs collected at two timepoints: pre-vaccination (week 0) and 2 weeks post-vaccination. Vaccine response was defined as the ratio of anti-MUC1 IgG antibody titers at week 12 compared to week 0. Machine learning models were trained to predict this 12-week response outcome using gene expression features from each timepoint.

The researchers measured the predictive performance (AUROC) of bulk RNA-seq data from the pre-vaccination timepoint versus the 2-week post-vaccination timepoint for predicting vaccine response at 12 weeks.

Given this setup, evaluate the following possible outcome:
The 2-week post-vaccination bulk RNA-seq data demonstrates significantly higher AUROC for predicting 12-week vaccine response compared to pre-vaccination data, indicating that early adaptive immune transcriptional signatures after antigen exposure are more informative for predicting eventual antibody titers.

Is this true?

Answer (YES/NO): YES